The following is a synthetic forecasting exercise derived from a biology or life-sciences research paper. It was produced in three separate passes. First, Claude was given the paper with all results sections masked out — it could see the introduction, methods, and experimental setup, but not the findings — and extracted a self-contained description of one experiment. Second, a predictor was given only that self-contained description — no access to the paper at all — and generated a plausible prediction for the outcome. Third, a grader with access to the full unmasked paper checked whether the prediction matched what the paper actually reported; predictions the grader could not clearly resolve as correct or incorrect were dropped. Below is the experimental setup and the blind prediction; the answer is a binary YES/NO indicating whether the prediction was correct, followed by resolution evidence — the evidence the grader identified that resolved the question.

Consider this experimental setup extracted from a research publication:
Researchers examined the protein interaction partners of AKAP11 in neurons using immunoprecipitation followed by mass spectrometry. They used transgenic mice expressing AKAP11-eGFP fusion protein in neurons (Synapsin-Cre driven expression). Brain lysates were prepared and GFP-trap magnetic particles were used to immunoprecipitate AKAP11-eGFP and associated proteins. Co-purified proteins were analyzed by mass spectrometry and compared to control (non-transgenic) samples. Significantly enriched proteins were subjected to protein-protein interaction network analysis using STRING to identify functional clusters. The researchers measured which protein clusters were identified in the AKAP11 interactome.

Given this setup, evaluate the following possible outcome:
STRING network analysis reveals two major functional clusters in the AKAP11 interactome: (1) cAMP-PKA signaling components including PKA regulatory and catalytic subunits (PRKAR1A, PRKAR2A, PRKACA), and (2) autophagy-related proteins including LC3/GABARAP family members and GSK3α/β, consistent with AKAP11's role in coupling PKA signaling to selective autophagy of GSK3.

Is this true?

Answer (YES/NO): NO